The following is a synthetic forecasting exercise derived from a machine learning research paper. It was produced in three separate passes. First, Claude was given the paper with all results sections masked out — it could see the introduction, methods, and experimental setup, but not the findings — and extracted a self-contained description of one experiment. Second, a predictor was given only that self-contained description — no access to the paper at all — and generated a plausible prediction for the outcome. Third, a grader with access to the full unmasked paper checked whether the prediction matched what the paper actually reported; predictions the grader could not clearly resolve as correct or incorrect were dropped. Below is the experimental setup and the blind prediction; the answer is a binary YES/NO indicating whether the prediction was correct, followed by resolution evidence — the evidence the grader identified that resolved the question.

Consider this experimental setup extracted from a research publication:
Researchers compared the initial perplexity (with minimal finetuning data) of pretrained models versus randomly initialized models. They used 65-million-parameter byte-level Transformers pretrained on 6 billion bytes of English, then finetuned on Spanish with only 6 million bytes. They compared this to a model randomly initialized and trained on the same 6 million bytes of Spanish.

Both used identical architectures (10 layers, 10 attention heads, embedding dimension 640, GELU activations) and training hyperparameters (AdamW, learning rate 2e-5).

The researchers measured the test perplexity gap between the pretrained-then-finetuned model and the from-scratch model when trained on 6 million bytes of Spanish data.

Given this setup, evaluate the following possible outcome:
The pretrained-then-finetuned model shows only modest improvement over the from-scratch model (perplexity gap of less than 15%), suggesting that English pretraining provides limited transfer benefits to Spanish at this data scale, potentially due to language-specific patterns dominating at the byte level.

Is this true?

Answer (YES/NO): NO